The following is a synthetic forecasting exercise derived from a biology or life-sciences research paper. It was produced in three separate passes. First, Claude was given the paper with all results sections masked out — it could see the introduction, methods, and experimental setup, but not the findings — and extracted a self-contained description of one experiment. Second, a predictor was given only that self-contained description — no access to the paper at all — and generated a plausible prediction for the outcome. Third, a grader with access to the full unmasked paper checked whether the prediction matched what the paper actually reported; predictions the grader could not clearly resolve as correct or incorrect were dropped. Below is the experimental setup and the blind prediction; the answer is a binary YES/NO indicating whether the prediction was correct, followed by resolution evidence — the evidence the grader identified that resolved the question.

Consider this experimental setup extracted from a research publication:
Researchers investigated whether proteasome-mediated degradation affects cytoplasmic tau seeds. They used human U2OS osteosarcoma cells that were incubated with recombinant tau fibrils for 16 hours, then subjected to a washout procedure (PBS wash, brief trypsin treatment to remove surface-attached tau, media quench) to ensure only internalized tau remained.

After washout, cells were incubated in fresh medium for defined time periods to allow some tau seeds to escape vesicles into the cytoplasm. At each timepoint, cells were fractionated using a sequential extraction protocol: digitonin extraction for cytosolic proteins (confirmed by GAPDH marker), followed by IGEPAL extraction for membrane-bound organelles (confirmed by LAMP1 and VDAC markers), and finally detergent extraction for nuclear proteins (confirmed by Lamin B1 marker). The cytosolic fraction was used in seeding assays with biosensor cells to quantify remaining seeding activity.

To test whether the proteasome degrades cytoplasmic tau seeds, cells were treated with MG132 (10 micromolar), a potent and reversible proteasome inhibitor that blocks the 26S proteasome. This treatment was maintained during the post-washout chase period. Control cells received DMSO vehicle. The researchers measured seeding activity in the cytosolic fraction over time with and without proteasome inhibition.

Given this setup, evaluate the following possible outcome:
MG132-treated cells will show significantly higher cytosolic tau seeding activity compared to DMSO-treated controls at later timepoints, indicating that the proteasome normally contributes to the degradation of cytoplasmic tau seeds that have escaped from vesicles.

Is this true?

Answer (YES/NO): YES